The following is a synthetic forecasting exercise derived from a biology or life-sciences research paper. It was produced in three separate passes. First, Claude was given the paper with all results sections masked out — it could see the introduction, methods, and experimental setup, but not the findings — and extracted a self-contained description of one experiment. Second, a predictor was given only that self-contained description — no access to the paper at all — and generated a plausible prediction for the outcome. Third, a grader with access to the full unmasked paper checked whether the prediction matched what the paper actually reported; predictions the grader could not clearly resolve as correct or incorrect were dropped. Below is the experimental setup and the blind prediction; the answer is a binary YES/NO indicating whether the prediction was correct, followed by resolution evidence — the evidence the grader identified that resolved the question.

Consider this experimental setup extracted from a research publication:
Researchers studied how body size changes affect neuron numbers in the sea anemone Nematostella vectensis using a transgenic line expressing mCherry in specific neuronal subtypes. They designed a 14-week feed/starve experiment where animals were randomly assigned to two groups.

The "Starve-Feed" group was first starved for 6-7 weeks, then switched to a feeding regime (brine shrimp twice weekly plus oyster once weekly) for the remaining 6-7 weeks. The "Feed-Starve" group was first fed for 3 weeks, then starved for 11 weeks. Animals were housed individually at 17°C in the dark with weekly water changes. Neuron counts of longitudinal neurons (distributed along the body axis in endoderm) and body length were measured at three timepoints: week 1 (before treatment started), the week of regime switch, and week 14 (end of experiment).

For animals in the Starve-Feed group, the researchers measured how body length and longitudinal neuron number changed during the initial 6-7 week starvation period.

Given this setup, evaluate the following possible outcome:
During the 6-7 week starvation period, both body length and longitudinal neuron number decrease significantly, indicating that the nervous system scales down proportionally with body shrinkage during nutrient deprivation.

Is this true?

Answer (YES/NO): NO